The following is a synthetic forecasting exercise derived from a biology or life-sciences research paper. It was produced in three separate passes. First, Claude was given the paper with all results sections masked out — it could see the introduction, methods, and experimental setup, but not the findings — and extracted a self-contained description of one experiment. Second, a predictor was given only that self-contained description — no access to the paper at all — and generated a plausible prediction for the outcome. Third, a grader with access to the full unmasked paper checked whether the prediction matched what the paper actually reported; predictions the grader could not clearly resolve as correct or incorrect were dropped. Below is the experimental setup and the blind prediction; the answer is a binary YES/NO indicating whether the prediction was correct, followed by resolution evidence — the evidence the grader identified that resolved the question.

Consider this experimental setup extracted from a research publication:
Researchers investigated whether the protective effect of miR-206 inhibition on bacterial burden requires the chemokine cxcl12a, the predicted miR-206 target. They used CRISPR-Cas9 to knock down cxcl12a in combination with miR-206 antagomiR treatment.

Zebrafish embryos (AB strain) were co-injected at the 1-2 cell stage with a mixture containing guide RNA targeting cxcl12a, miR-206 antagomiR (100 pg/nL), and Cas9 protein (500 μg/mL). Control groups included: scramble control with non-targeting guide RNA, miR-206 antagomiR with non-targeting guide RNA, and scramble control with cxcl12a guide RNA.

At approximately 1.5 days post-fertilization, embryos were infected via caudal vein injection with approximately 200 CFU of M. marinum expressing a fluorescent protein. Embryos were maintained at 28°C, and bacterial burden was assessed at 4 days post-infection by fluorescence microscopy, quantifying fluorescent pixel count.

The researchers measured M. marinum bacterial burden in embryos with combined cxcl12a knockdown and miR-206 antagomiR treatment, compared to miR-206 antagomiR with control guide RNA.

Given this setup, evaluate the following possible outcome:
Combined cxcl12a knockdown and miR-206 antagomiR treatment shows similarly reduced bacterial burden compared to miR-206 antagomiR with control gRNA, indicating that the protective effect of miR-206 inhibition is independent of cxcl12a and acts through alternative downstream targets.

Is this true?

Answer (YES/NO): NO